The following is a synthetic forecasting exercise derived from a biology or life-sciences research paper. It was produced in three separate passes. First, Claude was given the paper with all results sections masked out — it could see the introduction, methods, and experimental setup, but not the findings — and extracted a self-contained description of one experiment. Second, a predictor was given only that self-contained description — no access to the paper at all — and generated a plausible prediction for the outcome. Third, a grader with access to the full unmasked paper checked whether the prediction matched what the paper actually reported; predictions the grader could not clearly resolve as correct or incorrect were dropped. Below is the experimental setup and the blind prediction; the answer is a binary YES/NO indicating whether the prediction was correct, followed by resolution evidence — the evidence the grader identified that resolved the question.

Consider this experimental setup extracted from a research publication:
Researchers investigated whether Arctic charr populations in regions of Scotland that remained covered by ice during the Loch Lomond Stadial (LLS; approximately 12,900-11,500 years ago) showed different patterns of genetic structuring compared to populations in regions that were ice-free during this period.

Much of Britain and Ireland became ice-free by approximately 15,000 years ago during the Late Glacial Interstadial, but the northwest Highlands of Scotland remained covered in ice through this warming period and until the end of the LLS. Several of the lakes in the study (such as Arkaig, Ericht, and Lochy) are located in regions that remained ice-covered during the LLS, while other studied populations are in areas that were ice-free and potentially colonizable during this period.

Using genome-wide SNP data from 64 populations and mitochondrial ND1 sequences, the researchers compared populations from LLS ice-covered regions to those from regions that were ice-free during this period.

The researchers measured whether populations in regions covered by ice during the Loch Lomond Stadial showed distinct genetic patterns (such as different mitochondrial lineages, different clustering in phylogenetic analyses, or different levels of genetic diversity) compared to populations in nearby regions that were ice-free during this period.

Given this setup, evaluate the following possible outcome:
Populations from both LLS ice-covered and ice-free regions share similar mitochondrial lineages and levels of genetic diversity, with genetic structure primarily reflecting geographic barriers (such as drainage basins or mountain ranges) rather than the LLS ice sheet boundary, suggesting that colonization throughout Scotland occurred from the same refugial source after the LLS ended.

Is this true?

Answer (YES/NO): NO